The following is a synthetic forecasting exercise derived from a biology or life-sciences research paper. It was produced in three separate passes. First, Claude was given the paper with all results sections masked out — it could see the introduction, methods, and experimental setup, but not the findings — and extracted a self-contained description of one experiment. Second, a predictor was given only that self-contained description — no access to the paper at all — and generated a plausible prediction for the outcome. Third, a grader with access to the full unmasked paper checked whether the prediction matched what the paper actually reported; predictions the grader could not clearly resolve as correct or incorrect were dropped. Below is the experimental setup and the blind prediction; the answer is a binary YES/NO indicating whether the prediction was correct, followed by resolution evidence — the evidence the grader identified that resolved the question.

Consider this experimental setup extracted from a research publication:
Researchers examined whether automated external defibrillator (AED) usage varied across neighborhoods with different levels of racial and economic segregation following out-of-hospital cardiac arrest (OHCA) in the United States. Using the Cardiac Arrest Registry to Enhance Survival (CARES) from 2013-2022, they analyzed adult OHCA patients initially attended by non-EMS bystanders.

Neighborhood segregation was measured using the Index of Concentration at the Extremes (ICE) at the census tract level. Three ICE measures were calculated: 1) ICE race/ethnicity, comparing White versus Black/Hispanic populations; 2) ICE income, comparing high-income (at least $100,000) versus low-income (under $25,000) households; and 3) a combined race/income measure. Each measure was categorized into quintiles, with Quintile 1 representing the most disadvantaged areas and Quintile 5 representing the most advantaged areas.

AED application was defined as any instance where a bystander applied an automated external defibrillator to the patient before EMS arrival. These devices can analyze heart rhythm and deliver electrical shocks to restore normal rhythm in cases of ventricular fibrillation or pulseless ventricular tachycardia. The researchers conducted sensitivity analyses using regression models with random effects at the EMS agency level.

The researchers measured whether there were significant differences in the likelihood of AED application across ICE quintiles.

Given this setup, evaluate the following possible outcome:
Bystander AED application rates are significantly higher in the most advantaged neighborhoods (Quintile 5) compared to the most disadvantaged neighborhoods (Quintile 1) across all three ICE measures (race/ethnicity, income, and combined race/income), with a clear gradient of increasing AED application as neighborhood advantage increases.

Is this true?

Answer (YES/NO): NO